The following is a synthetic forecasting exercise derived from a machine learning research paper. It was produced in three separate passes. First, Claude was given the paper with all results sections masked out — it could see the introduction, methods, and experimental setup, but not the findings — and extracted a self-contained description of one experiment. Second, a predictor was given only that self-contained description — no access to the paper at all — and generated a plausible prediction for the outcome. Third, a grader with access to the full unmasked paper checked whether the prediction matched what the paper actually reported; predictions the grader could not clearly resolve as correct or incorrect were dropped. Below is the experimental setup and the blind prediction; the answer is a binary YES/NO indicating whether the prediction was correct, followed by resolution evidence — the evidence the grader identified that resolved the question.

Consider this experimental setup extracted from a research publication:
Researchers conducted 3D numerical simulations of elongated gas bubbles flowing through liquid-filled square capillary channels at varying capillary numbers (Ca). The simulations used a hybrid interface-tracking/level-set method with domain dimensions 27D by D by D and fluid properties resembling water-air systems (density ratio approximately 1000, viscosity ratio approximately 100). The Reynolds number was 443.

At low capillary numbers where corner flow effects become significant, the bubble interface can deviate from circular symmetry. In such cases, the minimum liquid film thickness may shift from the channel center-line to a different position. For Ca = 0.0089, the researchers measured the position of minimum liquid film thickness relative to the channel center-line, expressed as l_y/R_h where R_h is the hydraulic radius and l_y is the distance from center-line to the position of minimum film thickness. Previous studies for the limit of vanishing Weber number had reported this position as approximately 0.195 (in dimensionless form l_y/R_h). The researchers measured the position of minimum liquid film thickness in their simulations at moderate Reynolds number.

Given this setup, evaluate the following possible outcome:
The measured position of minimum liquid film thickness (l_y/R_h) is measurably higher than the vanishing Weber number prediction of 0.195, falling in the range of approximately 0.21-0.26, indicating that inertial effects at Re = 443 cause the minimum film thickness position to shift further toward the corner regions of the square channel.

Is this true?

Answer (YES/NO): NO